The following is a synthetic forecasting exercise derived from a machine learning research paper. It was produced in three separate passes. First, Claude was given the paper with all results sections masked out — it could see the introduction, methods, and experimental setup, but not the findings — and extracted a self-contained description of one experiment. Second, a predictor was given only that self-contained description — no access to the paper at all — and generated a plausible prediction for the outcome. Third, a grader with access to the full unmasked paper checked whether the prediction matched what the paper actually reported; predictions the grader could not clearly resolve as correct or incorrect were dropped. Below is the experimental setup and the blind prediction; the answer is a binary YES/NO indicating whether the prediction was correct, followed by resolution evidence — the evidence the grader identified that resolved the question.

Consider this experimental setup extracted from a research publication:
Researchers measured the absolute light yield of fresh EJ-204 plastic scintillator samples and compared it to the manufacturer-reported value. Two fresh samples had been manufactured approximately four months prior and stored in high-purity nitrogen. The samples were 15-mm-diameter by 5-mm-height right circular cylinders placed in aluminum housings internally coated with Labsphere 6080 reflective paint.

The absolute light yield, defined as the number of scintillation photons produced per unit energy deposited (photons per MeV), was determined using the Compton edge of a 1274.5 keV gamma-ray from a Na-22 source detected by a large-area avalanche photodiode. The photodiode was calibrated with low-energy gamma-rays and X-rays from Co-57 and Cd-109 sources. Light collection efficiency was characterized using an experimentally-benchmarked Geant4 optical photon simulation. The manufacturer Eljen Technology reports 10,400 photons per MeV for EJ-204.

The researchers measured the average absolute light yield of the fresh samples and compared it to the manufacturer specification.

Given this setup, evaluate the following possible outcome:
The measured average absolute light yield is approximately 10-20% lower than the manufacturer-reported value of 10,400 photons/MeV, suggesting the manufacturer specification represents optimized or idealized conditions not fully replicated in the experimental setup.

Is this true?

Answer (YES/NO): YES